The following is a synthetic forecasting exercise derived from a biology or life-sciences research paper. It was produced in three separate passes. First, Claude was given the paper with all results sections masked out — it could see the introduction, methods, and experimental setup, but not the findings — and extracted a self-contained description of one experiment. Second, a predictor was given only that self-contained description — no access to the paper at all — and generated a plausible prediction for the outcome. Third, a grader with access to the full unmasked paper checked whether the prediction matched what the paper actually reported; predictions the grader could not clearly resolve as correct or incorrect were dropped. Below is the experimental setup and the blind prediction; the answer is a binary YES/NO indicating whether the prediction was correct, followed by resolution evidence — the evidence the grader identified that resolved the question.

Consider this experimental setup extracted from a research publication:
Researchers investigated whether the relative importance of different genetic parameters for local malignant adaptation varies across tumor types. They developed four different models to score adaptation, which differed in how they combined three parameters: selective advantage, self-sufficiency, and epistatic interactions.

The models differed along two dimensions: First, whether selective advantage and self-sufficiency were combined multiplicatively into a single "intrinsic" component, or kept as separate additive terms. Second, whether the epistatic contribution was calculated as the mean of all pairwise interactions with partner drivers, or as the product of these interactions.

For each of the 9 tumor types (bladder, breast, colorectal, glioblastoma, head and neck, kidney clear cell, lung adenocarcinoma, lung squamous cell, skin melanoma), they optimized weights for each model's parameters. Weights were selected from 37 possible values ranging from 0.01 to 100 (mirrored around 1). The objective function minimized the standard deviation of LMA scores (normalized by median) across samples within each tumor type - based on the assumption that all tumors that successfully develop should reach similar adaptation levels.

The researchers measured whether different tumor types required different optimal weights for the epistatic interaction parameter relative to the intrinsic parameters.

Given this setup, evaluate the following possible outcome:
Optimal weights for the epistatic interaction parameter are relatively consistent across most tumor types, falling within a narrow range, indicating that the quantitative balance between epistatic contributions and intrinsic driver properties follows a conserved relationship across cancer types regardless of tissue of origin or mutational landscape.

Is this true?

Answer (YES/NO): NO